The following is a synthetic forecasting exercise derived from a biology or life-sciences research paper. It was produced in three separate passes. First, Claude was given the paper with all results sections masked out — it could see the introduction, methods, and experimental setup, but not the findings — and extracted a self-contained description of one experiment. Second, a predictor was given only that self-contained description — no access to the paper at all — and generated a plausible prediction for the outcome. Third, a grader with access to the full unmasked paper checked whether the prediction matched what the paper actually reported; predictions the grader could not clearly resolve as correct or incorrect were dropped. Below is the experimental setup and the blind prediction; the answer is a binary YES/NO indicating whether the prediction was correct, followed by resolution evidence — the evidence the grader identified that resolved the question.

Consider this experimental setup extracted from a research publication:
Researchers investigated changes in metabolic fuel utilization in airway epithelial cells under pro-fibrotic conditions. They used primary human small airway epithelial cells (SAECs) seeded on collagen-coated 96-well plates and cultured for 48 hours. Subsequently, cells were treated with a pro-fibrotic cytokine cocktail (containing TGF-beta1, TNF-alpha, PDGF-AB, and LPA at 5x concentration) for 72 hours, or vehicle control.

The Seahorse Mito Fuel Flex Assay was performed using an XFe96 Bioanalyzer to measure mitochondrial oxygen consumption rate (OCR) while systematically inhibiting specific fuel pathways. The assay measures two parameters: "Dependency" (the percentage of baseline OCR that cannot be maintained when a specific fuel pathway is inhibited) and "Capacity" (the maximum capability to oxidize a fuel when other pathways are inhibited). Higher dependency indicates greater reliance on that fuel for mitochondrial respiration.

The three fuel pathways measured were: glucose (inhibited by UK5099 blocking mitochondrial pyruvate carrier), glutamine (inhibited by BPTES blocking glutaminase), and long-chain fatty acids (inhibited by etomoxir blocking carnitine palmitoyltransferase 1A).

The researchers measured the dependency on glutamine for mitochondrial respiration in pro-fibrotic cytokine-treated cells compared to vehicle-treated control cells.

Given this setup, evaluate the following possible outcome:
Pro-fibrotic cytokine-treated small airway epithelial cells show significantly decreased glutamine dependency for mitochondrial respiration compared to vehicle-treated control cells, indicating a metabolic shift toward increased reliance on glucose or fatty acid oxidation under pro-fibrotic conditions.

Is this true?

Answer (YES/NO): YES